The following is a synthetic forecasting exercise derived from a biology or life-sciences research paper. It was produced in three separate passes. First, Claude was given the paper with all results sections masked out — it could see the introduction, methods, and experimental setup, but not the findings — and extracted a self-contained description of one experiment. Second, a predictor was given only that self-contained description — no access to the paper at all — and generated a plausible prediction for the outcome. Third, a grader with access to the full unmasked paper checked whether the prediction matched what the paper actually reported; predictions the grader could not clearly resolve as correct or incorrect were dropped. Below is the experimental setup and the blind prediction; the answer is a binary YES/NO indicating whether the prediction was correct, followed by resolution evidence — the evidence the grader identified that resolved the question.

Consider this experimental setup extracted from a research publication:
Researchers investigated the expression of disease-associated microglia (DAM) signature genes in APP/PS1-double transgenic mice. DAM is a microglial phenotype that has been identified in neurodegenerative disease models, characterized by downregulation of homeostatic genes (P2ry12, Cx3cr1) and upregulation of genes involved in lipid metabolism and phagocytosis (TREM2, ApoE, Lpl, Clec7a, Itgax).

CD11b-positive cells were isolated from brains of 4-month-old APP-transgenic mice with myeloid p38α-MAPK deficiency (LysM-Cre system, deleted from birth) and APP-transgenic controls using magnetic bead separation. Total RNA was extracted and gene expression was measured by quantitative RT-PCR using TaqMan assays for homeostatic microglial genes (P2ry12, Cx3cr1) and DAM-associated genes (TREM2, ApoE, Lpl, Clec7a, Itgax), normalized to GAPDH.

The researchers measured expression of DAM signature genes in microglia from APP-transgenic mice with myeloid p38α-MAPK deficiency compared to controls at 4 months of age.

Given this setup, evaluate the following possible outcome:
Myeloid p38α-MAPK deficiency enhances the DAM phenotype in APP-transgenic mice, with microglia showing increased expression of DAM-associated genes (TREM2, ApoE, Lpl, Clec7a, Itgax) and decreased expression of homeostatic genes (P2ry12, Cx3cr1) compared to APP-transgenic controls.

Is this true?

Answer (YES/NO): NO